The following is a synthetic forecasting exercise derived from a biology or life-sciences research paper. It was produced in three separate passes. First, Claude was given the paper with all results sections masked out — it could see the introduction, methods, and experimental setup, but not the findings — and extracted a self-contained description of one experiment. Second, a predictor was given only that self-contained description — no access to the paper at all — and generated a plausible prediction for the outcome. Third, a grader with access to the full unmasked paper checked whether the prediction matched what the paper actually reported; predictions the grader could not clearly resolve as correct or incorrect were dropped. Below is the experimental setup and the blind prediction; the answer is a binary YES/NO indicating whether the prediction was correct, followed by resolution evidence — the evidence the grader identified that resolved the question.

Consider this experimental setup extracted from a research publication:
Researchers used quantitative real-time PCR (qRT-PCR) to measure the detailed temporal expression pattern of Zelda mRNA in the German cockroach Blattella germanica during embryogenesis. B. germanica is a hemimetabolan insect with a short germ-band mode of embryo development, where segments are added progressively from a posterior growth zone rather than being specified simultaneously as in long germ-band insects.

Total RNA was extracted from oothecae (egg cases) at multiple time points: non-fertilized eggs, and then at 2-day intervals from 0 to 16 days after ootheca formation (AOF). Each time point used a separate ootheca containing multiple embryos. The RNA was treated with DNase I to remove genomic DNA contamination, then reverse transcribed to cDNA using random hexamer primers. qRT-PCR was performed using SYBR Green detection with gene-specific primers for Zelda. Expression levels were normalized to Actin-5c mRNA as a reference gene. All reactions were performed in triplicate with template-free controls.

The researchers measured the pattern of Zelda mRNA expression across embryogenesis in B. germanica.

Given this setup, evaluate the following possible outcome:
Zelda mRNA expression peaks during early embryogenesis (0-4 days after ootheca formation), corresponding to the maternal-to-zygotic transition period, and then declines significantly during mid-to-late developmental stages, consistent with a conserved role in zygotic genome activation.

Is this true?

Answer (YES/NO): YES